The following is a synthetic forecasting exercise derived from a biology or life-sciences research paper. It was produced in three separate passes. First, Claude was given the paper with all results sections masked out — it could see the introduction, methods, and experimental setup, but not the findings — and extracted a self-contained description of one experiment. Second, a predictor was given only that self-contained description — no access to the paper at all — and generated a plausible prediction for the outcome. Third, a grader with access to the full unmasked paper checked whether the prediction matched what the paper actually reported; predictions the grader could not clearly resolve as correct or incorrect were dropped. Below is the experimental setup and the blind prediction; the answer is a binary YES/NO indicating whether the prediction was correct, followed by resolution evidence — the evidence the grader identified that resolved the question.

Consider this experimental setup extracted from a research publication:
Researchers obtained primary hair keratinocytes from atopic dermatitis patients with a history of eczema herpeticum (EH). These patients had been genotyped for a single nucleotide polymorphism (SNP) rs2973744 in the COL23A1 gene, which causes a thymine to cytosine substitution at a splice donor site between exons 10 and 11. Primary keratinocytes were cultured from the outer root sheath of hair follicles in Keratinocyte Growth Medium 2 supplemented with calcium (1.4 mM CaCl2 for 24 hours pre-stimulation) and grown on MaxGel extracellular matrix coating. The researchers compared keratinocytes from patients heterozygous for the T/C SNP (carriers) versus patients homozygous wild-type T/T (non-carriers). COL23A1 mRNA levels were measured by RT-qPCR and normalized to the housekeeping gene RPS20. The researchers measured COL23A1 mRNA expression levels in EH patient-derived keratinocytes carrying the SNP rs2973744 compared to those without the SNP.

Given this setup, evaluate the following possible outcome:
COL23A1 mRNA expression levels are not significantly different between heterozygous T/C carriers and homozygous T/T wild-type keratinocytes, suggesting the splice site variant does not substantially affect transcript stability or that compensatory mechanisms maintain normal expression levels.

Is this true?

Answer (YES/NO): NO